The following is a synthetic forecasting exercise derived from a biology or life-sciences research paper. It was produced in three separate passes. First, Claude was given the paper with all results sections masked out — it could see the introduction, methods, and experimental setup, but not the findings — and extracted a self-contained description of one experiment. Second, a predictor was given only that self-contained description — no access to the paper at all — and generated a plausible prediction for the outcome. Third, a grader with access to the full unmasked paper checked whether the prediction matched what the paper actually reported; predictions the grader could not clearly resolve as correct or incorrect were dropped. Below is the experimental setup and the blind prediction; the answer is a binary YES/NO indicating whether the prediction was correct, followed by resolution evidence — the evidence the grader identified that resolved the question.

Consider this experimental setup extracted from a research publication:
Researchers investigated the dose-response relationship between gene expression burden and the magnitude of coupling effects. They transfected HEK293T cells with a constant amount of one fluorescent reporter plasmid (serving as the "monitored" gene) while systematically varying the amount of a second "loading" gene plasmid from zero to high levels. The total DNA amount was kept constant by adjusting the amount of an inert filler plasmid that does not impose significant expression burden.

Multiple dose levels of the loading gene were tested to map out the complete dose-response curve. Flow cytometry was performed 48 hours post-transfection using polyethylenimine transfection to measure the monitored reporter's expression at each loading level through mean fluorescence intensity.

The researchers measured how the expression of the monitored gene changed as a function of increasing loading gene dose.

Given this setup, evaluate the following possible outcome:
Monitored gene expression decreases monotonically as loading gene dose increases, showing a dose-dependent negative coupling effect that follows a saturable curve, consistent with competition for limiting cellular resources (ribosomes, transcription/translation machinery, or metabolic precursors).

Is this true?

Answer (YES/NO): YES